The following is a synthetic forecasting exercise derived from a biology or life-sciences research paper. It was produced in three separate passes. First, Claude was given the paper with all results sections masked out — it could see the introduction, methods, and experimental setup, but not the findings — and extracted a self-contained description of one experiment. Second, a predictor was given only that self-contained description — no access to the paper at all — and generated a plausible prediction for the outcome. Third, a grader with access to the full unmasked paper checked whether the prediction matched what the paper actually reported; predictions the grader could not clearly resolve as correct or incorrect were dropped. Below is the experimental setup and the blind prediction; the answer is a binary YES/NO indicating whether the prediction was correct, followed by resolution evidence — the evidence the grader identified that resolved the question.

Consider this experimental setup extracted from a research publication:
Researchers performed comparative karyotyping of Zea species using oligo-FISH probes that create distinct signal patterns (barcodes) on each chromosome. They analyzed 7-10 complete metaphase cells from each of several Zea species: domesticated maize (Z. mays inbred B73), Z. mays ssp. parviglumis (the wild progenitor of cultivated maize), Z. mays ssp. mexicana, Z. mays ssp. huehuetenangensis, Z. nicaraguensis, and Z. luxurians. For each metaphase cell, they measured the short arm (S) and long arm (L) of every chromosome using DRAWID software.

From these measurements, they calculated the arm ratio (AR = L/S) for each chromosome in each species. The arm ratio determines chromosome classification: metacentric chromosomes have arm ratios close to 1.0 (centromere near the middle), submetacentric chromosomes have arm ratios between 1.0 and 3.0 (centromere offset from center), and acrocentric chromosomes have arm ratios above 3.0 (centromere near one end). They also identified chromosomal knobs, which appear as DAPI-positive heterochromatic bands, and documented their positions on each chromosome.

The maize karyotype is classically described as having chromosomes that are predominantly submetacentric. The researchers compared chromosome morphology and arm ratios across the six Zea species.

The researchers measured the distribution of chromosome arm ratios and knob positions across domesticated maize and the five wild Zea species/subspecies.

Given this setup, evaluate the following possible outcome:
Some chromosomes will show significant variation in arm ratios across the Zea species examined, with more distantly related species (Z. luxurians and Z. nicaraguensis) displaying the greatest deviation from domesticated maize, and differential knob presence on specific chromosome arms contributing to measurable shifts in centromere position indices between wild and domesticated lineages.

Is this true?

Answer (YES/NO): NO